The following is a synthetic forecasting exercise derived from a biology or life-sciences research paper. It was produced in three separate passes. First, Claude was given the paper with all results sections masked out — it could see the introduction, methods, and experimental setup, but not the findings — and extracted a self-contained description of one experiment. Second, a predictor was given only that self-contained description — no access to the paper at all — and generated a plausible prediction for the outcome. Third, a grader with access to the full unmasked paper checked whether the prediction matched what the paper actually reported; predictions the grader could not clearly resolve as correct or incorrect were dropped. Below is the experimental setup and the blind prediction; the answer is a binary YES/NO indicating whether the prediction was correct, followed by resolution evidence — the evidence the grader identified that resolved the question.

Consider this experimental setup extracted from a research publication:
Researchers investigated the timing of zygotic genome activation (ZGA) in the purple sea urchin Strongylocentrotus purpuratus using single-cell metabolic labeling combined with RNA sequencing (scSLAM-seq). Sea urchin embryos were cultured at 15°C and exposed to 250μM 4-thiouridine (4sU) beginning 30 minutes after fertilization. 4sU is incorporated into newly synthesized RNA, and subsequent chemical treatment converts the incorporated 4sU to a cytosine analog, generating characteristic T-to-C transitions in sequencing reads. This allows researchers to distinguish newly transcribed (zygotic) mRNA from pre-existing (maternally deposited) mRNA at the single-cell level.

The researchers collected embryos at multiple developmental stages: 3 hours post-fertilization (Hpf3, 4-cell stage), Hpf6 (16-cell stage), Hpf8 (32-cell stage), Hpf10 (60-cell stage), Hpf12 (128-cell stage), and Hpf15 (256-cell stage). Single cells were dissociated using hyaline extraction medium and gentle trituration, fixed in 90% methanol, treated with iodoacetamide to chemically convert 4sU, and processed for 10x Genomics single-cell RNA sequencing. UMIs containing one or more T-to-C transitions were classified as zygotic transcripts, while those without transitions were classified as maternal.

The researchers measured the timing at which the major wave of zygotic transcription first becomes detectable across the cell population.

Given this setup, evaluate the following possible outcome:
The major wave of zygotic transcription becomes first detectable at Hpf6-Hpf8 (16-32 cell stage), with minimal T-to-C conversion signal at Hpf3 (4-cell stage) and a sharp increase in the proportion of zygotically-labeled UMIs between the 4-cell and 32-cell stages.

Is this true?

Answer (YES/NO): NO